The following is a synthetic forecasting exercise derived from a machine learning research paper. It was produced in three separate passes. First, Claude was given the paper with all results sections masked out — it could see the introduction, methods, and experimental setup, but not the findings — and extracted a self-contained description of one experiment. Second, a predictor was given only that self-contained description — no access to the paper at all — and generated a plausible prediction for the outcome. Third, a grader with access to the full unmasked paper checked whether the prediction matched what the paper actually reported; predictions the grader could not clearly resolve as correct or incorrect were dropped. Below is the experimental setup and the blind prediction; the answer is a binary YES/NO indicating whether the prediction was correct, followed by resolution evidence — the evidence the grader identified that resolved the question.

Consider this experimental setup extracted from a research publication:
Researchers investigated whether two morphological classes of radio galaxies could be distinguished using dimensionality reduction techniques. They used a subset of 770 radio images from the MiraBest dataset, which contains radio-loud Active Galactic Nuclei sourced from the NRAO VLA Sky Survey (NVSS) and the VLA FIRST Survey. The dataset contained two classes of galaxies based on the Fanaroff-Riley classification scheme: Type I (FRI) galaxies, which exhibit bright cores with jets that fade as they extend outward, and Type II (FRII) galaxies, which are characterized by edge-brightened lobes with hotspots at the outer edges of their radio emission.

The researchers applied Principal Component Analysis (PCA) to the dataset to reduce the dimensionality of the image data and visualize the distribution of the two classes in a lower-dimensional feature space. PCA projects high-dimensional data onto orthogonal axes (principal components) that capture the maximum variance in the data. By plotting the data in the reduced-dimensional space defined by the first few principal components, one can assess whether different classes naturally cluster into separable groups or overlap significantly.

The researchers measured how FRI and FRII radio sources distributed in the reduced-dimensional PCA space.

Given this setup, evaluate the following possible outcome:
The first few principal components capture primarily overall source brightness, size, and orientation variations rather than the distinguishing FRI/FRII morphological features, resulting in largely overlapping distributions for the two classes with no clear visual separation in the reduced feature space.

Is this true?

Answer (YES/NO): NO